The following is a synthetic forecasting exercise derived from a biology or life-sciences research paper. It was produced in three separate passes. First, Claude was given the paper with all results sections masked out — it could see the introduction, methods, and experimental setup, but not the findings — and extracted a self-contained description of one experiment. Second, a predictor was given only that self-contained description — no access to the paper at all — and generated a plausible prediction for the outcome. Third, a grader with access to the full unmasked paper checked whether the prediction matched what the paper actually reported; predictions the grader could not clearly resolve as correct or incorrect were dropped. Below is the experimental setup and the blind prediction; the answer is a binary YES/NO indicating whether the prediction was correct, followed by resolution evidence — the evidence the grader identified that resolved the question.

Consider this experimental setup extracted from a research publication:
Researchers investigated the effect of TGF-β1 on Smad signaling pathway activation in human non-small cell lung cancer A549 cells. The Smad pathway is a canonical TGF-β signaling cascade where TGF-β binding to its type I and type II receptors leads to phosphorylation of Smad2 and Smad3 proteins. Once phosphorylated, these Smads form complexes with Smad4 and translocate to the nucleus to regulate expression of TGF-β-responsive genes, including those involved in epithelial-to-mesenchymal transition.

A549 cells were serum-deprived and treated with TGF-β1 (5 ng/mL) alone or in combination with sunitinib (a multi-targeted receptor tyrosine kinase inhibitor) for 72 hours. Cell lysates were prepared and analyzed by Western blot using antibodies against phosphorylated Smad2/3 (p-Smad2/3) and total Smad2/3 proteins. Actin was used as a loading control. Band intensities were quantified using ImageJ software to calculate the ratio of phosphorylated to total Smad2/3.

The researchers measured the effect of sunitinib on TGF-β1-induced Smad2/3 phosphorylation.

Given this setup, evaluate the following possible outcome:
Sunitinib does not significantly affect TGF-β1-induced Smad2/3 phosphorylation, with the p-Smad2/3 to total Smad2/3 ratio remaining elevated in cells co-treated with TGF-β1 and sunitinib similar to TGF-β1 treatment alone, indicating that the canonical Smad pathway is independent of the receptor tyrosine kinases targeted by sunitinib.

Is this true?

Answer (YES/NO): NO